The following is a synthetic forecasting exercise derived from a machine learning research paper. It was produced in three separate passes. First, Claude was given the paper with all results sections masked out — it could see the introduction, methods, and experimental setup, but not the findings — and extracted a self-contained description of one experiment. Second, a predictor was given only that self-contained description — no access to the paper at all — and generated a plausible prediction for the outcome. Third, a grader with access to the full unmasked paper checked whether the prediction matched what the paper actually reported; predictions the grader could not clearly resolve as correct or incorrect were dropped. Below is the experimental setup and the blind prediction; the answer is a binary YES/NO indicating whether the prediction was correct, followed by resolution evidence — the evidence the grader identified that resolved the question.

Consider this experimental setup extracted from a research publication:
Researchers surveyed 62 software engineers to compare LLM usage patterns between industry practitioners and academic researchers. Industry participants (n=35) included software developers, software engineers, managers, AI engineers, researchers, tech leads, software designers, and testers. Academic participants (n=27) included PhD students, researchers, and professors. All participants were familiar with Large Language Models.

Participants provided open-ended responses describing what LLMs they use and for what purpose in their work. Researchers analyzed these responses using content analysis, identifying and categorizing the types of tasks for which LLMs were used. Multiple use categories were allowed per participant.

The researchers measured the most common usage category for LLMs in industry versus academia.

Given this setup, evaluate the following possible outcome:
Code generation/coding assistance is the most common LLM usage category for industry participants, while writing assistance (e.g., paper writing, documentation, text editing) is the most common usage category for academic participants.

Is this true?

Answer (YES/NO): YES